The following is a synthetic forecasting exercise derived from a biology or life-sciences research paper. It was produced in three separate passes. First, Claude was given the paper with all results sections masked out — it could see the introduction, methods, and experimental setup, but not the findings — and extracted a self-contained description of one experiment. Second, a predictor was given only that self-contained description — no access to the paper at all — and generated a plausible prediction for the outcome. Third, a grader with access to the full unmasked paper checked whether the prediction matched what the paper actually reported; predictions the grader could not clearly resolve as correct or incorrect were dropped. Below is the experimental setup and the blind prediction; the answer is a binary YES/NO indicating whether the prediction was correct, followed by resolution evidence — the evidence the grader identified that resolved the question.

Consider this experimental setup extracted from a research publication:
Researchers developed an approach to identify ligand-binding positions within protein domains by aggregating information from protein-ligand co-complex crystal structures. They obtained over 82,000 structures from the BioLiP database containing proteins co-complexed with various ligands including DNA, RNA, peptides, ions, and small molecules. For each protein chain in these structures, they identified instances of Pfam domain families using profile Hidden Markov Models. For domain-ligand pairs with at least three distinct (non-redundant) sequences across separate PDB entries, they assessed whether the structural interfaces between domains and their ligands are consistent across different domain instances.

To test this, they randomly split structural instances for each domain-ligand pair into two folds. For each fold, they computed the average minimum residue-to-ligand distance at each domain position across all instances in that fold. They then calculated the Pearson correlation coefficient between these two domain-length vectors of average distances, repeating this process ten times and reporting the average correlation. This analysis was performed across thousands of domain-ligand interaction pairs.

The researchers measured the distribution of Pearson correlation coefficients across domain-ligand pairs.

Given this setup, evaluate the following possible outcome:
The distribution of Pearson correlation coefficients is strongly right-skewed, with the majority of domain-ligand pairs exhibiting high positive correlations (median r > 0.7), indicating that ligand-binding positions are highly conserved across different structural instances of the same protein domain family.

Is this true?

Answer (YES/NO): YES